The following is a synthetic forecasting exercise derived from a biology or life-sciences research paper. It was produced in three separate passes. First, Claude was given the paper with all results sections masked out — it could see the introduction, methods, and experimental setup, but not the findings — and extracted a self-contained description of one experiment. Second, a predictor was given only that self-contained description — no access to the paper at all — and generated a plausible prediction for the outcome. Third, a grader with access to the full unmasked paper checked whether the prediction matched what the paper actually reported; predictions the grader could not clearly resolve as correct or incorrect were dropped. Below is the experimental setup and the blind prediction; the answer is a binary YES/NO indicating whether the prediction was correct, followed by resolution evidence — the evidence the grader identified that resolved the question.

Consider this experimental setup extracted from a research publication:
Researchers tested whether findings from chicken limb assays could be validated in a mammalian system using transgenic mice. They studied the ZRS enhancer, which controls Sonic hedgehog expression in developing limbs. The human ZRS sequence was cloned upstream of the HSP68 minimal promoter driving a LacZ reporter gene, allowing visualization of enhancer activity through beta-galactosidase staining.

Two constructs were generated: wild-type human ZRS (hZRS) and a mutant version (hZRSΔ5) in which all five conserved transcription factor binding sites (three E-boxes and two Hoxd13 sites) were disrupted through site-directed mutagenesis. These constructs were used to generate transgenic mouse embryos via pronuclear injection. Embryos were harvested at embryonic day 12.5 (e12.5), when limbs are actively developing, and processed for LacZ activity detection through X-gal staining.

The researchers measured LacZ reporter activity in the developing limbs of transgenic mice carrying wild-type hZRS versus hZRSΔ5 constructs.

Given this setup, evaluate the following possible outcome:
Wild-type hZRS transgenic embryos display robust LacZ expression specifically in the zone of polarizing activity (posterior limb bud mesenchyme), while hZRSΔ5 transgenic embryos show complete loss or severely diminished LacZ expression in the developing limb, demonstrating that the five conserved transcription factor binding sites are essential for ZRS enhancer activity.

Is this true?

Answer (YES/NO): NO